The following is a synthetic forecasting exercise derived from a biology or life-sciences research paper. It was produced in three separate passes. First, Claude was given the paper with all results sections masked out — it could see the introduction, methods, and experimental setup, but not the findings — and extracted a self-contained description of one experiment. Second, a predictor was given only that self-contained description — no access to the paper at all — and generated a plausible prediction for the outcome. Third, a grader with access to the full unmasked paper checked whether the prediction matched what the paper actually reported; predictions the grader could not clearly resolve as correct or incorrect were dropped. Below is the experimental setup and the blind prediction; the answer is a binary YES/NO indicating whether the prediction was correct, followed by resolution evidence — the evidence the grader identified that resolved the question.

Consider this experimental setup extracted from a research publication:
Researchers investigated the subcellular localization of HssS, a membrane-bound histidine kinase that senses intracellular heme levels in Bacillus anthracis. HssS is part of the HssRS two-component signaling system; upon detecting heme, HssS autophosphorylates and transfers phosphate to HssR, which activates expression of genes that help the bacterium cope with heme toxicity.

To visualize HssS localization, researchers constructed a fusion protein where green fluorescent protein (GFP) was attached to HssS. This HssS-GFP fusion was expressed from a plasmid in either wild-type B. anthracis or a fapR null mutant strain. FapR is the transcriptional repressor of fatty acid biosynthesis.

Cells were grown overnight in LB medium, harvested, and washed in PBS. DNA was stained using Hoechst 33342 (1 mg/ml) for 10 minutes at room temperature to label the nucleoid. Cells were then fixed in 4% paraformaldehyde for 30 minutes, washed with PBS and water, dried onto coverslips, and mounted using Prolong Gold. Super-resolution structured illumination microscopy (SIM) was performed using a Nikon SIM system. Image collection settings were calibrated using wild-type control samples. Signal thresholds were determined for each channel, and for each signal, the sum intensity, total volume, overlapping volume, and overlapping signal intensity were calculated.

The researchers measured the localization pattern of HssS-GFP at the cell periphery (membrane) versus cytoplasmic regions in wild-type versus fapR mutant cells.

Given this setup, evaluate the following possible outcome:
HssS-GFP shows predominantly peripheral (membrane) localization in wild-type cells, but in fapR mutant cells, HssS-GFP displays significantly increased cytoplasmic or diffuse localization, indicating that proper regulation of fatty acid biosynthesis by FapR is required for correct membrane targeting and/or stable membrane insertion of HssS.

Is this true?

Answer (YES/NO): YES